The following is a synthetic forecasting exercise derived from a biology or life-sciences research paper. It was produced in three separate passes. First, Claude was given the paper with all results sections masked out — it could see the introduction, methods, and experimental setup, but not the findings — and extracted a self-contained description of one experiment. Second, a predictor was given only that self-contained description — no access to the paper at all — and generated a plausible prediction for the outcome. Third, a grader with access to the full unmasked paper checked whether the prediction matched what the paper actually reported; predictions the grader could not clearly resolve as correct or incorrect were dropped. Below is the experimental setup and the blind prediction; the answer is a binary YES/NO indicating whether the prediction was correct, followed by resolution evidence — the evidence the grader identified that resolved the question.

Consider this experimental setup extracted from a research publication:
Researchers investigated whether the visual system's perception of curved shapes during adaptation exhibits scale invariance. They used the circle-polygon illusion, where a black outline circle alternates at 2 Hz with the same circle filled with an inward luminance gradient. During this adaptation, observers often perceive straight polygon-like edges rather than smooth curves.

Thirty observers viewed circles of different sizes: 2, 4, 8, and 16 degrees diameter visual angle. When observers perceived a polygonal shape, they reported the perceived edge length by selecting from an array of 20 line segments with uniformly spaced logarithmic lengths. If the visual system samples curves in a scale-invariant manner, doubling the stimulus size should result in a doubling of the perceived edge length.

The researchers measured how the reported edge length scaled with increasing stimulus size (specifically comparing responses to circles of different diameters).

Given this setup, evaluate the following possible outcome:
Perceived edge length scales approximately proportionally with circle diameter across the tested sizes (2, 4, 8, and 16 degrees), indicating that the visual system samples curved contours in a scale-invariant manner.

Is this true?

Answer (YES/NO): NO